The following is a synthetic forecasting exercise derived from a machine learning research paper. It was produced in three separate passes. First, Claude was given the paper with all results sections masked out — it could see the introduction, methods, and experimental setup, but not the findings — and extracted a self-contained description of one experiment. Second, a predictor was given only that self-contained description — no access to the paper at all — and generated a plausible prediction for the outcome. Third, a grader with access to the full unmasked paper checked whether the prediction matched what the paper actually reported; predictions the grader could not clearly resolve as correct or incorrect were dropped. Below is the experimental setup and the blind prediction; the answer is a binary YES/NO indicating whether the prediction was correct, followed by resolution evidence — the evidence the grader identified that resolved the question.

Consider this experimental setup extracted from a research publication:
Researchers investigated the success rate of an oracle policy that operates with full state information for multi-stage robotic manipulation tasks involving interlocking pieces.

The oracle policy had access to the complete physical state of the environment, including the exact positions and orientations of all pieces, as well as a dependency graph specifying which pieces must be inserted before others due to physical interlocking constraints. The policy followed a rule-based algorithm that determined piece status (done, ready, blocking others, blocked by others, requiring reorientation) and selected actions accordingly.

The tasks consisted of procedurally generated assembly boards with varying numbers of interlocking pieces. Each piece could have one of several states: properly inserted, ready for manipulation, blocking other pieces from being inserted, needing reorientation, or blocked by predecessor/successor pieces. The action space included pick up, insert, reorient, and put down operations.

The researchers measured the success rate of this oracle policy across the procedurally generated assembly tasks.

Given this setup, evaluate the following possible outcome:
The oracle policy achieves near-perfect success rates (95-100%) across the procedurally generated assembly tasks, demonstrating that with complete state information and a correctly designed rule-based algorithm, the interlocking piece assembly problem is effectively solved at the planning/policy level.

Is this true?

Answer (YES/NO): YES